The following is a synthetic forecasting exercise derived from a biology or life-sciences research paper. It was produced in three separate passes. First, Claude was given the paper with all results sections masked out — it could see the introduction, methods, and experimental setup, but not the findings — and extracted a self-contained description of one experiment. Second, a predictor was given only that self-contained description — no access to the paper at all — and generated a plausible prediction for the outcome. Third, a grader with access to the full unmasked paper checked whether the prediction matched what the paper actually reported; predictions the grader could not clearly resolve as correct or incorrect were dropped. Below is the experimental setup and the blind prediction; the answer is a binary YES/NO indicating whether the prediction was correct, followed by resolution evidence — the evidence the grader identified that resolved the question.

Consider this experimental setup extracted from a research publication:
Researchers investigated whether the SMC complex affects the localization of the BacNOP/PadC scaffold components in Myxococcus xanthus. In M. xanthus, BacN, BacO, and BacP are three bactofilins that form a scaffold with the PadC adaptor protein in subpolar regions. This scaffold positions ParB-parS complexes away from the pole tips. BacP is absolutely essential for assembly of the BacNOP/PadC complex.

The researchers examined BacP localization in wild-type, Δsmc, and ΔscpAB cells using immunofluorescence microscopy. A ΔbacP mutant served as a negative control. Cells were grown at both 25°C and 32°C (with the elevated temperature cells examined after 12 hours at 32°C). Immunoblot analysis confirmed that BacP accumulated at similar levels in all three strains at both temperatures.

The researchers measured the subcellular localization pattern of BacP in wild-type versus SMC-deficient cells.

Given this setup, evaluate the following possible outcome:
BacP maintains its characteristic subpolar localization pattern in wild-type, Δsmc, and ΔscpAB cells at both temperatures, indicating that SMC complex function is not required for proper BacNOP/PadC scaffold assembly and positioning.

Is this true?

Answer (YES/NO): NO